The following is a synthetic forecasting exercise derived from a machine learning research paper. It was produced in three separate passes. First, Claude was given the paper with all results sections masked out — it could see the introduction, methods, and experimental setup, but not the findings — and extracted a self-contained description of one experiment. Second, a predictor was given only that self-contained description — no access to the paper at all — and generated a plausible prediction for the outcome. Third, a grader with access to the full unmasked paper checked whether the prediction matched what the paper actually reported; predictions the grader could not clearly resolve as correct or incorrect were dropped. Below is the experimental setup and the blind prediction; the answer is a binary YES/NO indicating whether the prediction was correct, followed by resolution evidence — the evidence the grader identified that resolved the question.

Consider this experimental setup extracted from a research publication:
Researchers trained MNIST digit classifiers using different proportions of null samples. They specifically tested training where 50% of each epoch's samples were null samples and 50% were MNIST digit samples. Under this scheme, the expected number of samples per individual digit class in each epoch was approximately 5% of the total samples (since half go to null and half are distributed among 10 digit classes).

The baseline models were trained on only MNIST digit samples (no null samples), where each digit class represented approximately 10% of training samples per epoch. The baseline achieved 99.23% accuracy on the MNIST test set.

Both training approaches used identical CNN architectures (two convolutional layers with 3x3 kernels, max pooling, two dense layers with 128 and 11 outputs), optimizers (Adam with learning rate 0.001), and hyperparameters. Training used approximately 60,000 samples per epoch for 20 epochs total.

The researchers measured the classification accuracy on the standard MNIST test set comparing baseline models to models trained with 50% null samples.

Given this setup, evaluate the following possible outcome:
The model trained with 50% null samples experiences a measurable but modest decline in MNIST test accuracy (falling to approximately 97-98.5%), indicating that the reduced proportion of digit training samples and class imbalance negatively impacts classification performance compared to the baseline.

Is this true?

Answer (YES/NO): NO